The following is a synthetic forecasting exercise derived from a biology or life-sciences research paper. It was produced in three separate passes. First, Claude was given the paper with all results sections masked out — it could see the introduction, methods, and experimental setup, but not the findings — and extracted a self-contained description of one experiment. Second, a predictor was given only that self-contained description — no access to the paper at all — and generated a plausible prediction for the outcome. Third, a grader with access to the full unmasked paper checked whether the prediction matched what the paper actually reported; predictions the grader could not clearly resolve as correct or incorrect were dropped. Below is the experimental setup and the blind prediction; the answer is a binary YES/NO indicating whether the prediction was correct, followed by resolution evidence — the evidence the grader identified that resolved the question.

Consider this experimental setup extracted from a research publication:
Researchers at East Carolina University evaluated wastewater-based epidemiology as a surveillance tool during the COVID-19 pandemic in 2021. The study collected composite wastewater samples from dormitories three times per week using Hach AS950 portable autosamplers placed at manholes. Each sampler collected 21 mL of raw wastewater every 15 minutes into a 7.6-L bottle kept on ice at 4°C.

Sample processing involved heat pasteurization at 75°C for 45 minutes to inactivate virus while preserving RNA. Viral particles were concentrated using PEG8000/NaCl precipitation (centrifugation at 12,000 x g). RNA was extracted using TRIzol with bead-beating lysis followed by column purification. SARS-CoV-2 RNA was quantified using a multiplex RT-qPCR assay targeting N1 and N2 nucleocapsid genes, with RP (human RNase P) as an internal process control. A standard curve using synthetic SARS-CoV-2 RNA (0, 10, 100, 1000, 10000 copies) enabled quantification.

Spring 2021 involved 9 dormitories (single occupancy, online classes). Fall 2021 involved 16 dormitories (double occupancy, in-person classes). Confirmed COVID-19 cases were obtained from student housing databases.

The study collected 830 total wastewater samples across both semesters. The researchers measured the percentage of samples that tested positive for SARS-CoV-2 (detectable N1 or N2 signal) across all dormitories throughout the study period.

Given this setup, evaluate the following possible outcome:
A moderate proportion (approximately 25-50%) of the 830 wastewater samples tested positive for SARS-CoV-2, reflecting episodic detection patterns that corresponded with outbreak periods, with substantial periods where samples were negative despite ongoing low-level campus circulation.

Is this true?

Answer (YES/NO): NO